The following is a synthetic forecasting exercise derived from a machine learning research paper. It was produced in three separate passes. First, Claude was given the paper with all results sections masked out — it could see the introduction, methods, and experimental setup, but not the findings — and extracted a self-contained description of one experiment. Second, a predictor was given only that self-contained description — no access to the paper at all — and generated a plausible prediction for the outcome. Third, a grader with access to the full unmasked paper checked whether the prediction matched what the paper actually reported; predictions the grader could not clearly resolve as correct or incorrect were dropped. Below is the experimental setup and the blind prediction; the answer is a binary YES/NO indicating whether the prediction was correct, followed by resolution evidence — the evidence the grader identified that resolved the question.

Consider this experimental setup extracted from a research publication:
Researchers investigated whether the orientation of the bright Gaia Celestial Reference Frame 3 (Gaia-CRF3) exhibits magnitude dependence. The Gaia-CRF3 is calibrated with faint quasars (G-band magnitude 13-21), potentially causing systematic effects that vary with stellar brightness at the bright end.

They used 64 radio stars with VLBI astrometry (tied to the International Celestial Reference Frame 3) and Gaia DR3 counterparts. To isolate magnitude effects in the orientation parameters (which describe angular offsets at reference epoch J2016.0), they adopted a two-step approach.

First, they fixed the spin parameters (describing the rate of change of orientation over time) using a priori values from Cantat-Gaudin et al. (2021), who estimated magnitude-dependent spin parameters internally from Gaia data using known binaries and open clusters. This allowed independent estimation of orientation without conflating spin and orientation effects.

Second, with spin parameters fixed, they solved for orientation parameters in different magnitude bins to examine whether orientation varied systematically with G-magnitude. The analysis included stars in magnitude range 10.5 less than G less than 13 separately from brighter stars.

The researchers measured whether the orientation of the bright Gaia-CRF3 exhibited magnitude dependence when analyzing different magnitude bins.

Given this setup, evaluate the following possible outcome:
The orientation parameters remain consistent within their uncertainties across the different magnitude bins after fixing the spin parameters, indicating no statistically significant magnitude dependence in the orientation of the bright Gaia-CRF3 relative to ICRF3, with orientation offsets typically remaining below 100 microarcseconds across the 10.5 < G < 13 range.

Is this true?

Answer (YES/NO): NO